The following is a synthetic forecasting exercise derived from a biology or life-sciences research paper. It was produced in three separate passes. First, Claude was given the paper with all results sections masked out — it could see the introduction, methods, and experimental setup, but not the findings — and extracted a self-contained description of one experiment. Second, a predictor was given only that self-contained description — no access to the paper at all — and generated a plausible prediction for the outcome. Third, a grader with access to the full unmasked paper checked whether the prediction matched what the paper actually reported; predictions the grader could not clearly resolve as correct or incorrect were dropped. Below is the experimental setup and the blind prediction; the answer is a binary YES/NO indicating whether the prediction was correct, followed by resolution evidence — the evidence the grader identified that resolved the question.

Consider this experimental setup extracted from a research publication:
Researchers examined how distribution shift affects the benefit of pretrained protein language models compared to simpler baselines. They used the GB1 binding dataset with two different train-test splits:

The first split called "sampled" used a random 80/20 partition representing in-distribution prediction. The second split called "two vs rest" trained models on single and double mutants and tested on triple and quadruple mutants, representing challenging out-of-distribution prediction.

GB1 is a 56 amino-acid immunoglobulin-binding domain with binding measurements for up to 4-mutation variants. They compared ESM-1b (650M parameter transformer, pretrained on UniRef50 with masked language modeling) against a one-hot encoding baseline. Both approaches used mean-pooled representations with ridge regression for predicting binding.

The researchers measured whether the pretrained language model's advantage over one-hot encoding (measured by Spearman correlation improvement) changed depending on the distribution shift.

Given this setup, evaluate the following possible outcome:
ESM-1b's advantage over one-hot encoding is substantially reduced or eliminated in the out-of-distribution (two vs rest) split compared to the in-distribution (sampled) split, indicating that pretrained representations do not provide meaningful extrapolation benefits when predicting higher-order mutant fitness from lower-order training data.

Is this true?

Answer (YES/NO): NO